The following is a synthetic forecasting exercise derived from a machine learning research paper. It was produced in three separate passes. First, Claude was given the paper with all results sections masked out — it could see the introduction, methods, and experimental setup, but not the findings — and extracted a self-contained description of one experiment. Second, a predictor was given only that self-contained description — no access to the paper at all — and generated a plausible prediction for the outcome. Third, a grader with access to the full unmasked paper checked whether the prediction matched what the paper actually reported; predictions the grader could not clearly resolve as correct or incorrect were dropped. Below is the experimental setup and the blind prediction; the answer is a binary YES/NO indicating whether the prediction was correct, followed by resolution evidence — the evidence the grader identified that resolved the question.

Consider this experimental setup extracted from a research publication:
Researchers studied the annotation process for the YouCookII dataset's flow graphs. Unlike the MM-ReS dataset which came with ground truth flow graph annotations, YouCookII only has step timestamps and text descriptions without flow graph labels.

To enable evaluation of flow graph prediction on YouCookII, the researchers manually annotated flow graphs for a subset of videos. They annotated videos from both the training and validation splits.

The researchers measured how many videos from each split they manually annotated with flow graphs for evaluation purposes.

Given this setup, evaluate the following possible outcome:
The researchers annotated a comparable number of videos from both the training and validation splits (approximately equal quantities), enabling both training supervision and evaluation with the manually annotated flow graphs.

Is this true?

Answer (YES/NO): NO